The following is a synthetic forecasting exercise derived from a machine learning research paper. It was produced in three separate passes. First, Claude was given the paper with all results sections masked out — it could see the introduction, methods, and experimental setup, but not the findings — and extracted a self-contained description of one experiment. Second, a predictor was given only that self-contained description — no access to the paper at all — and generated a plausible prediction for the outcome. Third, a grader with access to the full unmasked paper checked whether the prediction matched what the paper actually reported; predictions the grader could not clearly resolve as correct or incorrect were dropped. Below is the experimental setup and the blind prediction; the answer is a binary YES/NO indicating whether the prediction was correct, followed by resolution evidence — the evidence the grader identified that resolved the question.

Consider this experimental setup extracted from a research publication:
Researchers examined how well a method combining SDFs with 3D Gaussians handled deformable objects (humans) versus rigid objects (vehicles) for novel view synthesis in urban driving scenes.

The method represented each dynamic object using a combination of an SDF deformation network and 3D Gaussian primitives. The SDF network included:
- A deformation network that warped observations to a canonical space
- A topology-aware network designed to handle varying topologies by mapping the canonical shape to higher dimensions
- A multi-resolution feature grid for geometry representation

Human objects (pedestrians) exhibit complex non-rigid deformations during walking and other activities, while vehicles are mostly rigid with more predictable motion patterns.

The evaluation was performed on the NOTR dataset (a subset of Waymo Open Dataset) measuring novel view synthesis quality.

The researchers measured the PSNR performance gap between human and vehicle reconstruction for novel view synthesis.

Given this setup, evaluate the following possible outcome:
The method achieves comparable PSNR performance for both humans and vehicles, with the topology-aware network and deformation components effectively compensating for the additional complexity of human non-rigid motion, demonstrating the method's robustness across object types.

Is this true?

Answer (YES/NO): NO